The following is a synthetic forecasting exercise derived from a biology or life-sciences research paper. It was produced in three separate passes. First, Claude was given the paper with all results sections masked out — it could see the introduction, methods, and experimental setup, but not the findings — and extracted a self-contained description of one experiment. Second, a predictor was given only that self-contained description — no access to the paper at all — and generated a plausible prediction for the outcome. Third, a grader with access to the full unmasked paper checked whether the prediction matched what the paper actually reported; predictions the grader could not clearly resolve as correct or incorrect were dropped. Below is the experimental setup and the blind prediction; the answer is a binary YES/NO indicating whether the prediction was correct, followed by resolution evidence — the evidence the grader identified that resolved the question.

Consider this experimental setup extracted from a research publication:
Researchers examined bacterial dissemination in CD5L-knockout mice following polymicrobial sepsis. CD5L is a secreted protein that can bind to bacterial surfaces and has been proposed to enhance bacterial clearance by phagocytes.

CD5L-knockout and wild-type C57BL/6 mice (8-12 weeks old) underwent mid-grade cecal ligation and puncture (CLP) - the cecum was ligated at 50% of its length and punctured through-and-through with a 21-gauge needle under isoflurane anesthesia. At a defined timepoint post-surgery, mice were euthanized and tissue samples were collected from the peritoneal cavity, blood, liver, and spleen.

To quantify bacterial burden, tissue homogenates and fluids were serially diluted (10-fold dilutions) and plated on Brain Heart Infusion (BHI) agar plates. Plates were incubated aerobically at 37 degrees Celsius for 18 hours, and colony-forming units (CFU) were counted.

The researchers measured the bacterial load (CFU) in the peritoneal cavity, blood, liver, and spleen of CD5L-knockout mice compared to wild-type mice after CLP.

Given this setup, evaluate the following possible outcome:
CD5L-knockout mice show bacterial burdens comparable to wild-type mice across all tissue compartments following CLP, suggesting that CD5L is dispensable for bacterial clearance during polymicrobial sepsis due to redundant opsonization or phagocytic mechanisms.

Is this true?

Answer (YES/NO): NO